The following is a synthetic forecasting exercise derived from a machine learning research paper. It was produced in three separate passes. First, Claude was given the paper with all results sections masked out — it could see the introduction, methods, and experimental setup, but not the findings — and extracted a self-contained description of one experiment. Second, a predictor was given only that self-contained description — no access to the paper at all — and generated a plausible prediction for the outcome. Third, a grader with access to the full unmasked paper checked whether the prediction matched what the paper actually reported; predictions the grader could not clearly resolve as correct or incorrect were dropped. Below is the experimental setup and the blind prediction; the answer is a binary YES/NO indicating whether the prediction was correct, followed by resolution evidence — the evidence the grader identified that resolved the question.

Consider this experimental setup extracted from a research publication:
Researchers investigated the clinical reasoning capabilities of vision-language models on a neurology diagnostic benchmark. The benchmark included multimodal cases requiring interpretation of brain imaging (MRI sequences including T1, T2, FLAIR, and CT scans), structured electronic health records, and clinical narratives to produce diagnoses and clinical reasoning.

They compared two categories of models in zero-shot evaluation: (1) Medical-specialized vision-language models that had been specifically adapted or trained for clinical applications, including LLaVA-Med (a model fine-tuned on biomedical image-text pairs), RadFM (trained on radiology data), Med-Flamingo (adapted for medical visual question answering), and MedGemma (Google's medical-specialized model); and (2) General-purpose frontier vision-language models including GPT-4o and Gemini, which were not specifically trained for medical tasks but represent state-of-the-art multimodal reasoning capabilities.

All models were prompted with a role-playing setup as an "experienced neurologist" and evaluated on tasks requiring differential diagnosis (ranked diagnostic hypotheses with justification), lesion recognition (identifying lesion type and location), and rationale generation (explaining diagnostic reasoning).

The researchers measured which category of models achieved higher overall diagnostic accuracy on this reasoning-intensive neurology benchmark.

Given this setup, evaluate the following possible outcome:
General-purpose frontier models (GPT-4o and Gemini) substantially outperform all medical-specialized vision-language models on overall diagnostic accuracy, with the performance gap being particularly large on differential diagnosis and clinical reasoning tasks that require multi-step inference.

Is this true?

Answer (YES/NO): NO